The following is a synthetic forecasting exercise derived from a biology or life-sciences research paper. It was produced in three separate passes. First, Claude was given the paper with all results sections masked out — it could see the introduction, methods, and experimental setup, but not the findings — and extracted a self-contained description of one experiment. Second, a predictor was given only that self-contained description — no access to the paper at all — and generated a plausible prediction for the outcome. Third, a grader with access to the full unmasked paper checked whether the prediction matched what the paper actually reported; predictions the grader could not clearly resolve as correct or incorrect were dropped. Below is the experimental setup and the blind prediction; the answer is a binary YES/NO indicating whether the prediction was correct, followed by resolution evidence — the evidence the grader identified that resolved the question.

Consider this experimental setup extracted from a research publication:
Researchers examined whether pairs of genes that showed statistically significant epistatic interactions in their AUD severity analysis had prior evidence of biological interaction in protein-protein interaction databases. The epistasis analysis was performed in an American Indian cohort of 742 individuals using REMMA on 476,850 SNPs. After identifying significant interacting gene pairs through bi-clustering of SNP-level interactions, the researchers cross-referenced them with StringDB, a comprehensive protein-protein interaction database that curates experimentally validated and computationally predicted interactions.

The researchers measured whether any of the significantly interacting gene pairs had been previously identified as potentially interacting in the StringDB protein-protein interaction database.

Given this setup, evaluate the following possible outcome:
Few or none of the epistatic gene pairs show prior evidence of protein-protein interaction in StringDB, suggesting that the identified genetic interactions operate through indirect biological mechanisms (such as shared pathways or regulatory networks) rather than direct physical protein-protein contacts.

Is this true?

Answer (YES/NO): NO